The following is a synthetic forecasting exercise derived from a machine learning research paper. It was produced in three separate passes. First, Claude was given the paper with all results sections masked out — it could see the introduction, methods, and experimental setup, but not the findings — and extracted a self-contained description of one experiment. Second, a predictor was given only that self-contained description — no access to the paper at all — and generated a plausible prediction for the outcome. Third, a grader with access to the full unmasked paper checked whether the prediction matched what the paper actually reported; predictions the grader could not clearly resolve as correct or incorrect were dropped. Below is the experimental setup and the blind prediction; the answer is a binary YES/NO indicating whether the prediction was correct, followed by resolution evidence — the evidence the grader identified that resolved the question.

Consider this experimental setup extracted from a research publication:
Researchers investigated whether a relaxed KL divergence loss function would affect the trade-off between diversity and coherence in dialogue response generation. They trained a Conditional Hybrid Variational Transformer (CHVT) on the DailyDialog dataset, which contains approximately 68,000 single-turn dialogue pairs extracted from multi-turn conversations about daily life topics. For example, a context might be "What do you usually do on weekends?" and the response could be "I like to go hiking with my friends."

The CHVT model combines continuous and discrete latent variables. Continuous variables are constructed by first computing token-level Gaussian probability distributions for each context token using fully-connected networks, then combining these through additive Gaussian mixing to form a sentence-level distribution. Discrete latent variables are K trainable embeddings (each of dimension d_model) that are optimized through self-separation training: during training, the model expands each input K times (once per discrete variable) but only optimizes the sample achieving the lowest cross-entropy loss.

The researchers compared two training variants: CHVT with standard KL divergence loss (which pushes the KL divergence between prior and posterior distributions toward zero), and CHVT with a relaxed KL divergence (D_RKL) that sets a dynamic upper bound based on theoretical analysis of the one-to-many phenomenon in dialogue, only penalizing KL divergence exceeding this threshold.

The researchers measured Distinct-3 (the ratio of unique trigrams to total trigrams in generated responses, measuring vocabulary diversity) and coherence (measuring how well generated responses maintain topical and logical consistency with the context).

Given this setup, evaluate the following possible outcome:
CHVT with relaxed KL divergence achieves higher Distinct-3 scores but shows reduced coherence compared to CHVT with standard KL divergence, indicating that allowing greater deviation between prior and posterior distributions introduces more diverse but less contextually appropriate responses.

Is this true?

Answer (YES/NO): YES